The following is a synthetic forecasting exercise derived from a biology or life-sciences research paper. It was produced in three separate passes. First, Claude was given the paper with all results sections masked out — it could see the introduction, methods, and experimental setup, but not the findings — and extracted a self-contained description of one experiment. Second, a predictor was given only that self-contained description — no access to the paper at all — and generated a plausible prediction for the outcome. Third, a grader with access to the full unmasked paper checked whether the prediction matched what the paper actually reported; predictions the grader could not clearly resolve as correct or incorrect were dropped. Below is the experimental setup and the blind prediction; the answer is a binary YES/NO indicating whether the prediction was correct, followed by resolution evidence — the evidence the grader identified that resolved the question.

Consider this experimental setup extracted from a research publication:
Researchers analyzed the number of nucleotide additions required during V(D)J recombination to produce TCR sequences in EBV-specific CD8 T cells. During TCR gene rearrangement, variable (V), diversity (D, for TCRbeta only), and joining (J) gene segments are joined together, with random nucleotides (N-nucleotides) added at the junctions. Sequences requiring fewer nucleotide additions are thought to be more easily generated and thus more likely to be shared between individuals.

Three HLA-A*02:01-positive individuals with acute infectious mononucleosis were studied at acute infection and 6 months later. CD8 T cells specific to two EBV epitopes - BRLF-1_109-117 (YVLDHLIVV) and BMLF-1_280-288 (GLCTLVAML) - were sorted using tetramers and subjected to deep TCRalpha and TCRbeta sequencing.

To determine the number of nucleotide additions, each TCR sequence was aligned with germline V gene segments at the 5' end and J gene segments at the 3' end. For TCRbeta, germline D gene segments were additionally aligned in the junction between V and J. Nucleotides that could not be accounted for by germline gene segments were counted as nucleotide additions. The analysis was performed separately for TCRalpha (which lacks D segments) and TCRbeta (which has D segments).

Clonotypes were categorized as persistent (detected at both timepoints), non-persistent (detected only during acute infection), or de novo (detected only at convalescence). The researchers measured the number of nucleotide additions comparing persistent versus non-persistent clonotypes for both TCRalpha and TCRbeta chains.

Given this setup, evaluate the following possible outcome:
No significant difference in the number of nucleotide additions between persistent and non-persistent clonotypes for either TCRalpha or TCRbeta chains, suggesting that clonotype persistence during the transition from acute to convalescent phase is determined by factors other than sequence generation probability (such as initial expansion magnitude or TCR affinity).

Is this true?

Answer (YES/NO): NO